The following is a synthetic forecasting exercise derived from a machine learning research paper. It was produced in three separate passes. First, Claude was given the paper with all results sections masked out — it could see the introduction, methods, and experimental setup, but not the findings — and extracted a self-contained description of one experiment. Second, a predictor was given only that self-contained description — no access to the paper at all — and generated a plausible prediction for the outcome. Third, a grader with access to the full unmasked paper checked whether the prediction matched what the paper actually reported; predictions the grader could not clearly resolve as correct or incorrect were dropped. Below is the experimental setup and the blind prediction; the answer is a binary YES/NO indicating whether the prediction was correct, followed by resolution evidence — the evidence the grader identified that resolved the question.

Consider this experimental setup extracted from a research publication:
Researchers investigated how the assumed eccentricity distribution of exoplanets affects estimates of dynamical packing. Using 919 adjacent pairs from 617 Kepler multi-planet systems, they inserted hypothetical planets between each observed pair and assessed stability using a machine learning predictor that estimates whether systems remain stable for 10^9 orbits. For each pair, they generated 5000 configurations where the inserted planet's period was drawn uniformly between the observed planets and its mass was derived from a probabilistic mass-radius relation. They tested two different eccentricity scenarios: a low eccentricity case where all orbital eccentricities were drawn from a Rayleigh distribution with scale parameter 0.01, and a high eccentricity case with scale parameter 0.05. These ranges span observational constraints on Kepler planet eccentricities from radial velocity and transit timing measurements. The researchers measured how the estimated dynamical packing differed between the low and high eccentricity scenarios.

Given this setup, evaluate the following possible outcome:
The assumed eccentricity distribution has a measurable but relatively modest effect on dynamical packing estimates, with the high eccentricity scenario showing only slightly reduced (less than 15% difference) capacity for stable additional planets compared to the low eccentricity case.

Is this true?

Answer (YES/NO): NO